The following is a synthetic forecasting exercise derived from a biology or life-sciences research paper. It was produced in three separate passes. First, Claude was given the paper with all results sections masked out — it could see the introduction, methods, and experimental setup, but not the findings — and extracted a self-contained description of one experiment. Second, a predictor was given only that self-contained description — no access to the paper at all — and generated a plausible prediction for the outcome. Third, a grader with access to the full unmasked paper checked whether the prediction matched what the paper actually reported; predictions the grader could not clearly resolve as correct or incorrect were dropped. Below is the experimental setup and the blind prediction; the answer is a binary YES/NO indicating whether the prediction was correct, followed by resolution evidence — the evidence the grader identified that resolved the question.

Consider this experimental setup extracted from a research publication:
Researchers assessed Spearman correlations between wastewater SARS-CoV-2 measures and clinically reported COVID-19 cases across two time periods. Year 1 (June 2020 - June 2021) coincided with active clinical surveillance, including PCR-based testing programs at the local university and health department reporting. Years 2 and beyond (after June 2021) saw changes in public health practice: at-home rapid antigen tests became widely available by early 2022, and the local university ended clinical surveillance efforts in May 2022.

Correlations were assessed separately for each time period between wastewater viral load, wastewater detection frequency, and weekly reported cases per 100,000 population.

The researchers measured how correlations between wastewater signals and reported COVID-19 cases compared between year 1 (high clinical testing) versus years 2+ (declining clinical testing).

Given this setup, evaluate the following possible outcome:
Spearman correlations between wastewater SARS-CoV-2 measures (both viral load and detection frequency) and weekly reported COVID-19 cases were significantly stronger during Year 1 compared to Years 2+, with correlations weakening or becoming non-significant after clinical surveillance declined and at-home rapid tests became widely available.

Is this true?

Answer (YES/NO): NO